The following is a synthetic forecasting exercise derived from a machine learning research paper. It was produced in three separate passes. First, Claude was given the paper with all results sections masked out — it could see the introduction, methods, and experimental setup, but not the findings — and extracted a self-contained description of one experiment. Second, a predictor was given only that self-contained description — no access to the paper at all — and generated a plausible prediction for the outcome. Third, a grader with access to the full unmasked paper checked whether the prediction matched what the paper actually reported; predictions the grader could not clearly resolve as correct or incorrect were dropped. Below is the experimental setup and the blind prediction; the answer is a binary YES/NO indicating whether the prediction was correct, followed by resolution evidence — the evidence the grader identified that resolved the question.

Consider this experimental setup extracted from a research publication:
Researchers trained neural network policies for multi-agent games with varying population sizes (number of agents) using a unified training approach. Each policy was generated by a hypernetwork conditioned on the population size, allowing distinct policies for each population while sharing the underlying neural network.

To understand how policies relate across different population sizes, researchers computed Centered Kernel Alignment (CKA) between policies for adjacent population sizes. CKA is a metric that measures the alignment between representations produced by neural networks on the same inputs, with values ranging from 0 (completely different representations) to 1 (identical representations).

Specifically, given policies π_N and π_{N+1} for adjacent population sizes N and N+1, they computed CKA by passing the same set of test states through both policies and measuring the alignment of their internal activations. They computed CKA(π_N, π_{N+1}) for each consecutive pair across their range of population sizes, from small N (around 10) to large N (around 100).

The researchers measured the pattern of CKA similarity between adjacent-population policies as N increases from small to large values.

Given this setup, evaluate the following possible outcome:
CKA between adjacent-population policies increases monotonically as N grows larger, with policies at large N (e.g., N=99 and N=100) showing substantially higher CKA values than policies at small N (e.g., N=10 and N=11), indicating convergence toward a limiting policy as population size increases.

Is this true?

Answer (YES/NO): YES